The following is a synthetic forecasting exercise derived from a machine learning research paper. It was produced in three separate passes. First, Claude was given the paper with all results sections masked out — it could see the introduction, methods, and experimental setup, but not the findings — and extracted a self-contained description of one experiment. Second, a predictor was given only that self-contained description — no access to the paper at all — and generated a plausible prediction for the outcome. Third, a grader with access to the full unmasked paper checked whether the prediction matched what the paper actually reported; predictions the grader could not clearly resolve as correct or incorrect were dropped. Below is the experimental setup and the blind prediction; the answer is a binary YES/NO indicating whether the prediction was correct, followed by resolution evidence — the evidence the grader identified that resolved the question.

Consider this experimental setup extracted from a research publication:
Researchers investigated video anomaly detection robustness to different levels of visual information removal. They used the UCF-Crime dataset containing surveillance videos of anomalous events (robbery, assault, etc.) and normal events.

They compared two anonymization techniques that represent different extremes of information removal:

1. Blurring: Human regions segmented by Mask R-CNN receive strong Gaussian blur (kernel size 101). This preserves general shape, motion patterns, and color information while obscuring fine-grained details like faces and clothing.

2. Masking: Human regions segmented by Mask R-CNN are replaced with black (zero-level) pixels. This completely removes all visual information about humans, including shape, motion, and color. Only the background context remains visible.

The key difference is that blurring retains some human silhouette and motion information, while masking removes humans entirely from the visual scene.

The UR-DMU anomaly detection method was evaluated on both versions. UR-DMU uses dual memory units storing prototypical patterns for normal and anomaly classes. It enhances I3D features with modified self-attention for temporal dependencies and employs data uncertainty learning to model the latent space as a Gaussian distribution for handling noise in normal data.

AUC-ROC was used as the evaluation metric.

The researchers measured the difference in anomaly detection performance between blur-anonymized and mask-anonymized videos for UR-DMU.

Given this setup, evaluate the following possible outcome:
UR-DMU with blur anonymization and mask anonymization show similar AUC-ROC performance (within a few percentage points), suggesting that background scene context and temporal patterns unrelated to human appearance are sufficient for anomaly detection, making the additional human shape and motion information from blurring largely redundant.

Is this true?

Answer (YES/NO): YES